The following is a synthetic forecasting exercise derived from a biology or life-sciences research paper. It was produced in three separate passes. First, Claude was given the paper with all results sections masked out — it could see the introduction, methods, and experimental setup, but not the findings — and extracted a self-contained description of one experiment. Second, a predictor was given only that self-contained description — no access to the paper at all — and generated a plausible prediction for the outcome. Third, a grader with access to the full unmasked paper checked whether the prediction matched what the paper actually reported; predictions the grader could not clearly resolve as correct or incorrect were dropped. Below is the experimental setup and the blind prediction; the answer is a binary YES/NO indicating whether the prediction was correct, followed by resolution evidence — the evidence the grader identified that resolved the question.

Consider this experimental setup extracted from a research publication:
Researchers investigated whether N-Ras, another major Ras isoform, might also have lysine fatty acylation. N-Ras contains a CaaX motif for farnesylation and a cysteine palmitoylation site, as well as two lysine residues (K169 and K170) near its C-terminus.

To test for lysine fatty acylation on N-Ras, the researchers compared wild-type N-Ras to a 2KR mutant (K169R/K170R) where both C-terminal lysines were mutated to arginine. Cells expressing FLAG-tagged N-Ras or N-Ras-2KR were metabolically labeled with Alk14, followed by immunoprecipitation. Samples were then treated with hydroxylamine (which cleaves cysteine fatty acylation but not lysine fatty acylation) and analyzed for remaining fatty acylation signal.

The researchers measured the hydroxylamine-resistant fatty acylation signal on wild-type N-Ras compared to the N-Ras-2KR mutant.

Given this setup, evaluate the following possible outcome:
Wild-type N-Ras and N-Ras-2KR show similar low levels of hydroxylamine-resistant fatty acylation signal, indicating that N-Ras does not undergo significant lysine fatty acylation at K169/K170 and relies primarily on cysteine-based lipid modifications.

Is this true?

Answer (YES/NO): NO